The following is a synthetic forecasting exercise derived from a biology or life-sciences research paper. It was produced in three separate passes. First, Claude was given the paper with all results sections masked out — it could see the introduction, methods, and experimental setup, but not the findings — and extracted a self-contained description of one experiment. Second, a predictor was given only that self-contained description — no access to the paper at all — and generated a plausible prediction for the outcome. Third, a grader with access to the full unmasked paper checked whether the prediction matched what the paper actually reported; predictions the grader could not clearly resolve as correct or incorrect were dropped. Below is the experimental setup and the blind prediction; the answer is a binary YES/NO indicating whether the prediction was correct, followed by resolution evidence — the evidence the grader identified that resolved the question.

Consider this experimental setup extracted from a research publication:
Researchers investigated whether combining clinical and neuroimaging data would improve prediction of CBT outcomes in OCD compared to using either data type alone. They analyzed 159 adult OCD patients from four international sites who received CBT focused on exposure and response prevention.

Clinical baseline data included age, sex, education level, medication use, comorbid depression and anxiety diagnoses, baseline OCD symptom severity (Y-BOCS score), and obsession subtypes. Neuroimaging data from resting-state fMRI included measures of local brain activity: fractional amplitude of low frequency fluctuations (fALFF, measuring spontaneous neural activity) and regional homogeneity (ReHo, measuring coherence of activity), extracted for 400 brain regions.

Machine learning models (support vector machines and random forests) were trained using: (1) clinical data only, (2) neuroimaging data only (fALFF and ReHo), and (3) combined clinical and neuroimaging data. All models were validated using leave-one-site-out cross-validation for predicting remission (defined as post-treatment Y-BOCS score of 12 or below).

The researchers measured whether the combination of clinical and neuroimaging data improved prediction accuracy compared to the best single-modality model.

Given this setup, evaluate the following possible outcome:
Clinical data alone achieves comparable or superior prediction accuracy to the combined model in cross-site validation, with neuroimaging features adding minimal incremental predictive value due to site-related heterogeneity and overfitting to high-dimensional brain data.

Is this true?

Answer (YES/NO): YES